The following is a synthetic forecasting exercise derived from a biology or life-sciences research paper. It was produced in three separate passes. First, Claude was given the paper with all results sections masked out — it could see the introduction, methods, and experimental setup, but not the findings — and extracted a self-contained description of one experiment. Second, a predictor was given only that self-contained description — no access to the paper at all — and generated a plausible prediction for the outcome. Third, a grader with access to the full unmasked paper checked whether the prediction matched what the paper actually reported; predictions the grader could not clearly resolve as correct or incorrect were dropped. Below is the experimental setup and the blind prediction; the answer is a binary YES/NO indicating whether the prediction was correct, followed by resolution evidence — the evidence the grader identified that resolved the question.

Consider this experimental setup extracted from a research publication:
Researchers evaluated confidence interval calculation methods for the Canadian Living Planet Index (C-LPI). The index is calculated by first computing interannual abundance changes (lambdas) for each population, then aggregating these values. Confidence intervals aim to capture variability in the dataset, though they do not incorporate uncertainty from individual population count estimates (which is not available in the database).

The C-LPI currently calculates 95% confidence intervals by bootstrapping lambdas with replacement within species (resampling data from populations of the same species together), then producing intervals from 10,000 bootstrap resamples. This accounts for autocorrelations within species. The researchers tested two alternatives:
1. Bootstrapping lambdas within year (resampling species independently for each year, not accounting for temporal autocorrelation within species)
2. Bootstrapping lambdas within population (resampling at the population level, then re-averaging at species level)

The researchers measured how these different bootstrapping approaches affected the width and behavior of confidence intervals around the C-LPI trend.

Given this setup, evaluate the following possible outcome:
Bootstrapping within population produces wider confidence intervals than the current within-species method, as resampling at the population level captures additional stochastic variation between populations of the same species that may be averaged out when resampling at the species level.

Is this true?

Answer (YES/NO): NO